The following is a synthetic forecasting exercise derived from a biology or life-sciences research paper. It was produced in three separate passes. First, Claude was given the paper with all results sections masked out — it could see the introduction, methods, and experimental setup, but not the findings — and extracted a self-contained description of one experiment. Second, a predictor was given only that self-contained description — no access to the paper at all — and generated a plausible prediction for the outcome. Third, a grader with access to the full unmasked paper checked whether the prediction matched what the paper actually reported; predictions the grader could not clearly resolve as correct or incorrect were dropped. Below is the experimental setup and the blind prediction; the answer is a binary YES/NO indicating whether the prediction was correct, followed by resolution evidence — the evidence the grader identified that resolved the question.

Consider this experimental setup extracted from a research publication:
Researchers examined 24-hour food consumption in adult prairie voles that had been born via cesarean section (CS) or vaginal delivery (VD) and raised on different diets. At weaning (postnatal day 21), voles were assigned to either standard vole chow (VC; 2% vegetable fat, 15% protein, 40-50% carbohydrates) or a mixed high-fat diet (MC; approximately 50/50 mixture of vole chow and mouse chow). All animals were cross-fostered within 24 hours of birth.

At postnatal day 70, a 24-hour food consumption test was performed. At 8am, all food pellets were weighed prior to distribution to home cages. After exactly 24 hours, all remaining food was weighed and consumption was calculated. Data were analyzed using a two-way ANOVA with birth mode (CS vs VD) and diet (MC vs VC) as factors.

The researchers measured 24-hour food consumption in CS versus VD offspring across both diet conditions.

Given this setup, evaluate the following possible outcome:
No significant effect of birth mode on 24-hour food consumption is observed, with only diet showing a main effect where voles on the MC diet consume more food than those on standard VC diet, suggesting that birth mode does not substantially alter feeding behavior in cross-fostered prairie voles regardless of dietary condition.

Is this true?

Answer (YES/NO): NO